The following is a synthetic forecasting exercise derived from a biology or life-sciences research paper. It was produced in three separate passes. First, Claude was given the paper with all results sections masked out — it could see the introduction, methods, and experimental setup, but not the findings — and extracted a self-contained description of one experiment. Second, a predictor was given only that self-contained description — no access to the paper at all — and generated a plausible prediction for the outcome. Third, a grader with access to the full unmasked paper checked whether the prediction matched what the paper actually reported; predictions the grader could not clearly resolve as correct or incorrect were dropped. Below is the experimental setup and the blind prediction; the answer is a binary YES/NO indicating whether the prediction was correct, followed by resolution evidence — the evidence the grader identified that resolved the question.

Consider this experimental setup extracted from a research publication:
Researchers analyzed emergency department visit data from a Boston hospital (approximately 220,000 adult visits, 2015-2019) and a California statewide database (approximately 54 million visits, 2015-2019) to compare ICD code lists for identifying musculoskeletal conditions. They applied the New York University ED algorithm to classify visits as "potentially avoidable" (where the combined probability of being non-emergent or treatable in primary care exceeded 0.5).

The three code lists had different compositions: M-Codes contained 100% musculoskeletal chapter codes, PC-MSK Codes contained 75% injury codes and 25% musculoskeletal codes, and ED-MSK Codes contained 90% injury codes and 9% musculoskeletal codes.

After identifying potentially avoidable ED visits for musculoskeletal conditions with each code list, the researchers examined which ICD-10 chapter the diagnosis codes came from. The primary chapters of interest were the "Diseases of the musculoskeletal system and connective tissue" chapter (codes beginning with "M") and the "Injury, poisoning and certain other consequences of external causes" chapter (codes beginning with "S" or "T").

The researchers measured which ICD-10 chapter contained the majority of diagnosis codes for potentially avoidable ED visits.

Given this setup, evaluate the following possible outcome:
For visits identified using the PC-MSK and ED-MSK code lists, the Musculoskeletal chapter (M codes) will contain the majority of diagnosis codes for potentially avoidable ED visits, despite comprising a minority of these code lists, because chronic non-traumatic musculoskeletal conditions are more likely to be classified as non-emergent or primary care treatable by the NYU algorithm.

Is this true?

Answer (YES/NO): YES